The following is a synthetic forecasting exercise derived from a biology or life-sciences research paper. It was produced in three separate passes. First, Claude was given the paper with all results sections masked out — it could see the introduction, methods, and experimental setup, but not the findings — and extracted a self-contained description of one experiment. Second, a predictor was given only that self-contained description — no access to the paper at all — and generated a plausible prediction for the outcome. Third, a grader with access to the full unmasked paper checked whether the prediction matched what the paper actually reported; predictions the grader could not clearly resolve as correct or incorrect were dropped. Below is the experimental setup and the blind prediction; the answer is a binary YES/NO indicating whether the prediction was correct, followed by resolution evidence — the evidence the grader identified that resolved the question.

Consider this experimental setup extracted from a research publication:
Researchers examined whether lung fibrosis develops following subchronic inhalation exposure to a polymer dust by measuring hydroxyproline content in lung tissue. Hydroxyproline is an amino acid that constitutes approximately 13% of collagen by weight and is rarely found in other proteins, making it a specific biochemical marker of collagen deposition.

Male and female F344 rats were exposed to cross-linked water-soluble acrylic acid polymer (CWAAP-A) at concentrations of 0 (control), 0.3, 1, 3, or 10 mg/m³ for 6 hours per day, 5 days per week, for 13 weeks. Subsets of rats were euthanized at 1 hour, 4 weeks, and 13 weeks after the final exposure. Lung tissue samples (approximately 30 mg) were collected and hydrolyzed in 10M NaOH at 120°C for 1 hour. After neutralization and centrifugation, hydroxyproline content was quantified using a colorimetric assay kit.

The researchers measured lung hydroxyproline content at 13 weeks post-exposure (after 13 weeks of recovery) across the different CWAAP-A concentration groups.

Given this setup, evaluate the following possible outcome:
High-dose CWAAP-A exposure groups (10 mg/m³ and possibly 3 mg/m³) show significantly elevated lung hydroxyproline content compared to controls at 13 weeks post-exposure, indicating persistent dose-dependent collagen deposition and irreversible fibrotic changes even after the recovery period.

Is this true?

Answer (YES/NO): NO